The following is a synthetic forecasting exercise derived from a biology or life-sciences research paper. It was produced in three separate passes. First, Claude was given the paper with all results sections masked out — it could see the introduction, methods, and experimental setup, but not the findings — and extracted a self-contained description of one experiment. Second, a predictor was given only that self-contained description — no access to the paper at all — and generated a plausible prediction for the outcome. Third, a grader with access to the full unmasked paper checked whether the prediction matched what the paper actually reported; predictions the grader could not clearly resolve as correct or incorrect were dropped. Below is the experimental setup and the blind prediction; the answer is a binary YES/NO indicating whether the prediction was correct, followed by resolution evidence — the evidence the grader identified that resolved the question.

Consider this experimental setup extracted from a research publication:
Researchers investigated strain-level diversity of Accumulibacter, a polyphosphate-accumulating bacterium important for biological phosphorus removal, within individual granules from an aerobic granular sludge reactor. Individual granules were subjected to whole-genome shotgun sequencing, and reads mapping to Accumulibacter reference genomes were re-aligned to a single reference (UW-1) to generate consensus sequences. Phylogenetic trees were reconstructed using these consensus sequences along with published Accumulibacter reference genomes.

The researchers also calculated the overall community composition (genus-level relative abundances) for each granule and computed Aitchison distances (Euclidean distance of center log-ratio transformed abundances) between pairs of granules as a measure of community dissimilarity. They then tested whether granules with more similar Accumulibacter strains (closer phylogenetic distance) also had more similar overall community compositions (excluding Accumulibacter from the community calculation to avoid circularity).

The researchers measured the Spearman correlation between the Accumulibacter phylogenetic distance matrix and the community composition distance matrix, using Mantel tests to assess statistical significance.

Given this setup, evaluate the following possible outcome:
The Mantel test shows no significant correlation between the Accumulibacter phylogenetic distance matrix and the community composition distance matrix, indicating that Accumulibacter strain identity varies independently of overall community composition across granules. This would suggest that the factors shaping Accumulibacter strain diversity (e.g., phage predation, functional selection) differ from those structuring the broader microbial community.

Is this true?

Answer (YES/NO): NO